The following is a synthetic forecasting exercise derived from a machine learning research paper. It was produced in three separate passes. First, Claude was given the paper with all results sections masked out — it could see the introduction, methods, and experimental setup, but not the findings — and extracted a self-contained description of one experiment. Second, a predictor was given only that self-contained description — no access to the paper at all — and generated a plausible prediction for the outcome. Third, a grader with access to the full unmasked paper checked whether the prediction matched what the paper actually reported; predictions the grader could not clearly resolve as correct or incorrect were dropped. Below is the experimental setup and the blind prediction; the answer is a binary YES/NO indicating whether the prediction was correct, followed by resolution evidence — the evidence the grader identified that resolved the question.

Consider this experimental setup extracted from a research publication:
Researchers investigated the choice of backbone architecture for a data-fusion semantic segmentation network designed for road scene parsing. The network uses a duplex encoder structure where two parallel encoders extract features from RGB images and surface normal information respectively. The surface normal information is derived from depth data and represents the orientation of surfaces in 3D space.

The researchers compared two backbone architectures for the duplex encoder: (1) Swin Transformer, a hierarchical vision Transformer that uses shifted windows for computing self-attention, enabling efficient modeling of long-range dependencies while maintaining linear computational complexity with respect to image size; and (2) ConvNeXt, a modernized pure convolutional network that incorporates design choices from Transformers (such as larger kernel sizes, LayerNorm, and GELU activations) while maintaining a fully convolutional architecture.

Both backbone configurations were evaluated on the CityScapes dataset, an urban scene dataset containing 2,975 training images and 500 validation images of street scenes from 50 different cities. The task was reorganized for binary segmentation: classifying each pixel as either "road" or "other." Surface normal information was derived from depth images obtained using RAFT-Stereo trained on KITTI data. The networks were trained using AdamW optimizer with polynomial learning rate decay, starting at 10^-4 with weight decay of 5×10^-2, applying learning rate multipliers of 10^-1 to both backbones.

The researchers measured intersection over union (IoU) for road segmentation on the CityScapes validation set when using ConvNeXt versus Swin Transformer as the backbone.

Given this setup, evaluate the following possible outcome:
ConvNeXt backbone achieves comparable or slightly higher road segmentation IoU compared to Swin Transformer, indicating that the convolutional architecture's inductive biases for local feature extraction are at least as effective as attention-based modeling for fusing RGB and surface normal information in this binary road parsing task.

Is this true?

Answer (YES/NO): YES